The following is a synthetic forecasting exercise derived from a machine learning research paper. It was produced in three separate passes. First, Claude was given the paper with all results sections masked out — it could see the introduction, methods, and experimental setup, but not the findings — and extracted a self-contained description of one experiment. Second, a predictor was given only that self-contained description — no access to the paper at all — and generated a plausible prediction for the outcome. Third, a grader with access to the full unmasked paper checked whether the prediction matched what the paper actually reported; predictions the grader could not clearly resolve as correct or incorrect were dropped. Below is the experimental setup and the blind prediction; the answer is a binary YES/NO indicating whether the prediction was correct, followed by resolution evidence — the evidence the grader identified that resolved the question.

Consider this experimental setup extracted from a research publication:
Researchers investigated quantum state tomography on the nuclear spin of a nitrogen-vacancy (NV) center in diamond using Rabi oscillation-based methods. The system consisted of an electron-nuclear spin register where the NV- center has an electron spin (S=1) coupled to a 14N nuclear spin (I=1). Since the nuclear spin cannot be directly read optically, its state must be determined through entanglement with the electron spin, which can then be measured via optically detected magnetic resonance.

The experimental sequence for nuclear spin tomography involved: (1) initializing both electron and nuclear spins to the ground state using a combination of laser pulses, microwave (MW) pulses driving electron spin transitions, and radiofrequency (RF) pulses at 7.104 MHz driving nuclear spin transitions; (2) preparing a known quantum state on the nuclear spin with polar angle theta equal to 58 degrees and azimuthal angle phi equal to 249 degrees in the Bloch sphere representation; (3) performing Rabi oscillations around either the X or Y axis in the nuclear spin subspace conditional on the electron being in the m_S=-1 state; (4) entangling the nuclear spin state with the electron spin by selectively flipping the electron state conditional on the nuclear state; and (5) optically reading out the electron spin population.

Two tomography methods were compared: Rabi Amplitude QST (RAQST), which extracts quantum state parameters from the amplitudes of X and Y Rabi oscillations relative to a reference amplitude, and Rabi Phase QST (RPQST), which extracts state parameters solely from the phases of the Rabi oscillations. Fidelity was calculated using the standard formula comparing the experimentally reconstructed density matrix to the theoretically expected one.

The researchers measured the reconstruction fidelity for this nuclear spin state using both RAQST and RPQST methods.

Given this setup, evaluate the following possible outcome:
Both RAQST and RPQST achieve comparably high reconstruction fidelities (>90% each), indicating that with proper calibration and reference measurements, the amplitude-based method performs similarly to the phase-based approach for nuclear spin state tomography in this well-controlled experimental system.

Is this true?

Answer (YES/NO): NO